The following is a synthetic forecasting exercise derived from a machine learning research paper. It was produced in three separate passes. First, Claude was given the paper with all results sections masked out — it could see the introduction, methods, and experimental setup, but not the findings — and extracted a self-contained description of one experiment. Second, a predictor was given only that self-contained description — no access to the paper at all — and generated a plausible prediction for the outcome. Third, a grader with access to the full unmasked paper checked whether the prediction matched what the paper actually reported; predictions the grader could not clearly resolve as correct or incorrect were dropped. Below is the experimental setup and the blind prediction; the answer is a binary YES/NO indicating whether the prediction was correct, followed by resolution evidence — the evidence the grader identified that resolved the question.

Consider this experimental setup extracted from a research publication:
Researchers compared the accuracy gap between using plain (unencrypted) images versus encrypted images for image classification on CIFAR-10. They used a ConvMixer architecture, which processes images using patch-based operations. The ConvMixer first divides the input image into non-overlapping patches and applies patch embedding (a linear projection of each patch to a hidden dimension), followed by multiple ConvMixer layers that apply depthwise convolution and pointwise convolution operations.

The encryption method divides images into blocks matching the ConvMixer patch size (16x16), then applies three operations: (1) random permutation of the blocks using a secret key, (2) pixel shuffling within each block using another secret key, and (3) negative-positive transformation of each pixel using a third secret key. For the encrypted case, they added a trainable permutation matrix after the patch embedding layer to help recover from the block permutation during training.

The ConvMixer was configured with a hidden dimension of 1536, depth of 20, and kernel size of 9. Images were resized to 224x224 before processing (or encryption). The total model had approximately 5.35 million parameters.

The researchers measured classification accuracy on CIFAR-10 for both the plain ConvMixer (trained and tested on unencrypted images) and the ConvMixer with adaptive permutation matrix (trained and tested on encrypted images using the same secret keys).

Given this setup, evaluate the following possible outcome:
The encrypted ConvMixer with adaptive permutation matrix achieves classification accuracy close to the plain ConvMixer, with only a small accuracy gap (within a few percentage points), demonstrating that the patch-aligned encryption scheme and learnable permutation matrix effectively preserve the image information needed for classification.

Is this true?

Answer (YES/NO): YES